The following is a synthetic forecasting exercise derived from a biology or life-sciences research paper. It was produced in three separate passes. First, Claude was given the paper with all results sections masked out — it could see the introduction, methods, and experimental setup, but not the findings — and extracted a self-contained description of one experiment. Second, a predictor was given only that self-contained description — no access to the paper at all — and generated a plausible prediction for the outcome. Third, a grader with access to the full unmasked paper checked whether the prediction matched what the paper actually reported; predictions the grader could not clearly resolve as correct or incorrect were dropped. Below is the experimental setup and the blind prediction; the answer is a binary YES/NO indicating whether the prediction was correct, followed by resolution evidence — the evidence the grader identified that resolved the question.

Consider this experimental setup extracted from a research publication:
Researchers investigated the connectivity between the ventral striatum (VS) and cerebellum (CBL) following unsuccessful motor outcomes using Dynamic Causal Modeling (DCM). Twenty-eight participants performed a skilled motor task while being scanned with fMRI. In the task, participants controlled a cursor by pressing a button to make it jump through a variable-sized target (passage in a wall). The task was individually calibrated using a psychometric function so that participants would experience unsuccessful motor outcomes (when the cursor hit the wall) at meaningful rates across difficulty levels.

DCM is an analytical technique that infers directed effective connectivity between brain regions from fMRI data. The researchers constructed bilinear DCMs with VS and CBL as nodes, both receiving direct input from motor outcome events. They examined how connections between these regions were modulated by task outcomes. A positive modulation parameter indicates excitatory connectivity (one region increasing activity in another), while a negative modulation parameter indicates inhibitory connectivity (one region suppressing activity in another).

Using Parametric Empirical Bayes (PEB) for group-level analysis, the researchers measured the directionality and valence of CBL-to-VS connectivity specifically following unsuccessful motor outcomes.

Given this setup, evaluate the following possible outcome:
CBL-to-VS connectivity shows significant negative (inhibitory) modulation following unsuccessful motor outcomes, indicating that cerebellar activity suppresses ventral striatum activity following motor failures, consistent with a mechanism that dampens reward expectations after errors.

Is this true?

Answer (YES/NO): YES